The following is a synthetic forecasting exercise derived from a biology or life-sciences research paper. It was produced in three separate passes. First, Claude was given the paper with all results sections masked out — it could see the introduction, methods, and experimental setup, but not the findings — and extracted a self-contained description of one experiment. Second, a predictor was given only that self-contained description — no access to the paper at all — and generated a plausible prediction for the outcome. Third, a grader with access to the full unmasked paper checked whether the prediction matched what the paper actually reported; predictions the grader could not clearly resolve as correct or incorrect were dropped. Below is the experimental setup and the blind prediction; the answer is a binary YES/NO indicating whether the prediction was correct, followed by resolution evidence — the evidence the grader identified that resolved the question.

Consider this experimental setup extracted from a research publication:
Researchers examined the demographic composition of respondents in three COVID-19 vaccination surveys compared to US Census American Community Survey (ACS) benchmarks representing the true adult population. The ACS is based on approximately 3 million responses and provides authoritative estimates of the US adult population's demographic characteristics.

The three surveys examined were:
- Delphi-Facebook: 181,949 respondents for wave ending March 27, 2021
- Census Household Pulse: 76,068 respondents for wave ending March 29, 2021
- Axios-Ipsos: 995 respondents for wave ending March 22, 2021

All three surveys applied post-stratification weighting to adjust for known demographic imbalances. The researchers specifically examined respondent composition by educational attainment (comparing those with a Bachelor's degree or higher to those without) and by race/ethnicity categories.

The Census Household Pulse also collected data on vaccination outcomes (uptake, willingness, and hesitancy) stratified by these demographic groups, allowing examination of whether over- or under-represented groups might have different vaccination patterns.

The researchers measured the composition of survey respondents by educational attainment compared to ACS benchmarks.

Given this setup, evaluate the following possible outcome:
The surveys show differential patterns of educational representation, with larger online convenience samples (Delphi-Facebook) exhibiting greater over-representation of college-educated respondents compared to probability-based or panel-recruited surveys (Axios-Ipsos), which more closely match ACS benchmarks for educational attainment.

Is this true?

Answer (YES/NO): YES